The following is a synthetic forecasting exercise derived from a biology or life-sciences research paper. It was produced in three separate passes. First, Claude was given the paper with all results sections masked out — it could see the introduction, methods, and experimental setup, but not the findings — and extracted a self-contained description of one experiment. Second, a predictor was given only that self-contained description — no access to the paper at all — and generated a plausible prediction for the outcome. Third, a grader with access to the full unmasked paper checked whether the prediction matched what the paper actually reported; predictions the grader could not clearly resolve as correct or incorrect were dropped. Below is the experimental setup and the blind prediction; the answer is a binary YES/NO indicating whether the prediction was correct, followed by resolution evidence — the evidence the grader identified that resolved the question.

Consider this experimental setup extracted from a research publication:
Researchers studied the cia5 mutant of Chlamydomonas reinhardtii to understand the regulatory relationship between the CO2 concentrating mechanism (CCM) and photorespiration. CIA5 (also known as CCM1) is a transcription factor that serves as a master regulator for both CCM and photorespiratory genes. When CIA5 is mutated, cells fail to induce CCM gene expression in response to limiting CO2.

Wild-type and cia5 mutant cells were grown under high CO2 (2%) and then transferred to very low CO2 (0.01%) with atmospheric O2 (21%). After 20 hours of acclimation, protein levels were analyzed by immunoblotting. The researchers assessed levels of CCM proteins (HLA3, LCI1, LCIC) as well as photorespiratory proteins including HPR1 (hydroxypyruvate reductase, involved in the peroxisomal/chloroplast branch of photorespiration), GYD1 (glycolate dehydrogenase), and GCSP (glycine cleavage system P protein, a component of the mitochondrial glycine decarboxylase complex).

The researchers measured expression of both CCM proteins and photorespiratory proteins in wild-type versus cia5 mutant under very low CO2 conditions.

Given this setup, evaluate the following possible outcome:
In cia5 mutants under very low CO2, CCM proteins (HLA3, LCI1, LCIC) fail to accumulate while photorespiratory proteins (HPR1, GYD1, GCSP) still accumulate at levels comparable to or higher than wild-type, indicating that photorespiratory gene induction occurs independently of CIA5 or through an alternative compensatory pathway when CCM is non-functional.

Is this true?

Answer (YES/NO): NO